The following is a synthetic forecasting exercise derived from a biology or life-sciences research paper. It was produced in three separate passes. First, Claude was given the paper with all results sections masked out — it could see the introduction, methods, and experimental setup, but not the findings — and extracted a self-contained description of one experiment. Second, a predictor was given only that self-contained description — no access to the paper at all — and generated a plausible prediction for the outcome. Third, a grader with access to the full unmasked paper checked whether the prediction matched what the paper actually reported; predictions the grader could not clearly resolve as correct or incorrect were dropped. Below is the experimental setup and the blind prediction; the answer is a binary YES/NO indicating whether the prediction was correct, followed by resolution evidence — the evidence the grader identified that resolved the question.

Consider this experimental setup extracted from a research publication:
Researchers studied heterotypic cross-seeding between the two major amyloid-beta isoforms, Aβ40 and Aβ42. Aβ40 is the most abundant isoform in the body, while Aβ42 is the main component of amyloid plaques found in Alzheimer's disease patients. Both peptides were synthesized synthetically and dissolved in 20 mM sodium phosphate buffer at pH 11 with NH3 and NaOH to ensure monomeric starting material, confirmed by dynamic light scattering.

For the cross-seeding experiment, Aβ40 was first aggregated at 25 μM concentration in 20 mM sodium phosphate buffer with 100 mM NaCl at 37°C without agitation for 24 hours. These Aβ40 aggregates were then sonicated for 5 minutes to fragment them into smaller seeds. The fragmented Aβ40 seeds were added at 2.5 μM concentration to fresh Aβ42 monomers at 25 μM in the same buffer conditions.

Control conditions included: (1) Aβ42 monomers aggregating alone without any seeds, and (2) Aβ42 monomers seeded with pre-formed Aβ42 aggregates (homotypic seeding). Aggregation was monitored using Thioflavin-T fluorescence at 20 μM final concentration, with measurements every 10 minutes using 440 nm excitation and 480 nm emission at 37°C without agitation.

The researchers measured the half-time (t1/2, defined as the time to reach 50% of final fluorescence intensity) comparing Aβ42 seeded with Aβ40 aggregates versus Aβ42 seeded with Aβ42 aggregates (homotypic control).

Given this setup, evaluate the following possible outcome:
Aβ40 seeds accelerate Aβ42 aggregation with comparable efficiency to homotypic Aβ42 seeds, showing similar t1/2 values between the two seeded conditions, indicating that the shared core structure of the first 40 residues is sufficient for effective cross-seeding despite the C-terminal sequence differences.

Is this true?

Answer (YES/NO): NO